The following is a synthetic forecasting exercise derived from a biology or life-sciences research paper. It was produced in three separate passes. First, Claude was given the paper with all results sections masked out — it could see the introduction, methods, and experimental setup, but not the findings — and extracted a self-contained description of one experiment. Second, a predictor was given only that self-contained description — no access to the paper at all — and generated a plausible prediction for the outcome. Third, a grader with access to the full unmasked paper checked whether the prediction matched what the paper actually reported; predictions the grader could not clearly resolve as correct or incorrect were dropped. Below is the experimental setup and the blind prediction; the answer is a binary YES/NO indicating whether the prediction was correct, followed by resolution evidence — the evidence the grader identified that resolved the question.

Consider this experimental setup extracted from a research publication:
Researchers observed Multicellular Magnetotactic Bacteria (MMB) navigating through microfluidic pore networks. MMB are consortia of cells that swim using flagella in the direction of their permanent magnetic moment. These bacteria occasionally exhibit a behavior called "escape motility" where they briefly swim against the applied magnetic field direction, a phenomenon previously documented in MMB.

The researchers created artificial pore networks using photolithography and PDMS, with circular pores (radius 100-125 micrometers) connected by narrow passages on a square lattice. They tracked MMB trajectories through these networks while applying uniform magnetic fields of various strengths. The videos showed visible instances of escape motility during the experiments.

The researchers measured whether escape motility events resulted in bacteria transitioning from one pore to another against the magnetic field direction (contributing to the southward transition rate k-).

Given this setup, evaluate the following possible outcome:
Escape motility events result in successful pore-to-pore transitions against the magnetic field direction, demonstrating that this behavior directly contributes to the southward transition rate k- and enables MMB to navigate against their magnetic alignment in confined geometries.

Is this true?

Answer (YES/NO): NO